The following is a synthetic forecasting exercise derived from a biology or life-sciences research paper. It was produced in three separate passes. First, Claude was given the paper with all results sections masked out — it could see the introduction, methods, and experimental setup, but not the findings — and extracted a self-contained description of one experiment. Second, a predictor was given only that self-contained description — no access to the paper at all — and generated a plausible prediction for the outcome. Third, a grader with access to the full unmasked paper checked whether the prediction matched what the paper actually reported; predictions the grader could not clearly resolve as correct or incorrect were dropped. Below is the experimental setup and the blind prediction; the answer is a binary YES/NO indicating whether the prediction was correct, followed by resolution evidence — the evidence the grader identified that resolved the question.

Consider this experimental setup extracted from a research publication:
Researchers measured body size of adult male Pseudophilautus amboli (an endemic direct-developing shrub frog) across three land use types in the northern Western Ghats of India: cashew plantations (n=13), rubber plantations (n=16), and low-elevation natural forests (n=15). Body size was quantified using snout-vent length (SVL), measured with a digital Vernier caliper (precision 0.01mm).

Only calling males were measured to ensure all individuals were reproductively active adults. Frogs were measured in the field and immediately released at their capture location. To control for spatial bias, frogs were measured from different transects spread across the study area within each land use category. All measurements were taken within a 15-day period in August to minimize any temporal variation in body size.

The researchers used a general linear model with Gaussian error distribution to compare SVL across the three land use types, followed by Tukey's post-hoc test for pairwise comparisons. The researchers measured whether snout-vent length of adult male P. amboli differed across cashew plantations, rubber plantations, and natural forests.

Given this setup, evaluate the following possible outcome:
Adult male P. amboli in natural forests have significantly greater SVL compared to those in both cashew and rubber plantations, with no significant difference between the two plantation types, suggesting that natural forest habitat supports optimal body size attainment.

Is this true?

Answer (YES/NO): NO